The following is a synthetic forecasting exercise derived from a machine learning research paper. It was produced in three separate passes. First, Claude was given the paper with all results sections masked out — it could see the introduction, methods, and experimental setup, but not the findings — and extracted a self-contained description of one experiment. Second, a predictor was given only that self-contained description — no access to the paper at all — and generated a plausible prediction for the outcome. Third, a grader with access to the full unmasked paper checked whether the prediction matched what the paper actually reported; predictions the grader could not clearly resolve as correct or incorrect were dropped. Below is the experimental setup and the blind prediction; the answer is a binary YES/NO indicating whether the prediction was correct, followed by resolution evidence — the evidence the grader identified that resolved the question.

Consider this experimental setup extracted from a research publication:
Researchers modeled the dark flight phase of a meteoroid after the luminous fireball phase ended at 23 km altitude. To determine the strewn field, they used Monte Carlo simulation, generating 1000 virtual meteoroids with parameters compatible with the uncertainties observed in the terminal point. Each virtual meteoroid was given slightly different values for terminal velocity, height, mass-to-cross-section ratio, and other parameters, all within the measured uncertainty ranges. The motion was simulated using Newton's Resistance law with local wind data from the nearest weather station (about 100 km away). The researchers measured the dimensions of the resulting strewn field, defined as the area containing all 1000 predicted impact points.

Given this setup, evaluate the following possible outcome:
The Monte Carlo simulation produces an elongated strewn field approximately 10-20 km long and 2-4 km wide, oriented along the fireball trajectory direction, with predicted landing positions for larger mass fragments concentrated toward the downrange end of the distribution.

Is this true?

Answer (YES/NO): NO